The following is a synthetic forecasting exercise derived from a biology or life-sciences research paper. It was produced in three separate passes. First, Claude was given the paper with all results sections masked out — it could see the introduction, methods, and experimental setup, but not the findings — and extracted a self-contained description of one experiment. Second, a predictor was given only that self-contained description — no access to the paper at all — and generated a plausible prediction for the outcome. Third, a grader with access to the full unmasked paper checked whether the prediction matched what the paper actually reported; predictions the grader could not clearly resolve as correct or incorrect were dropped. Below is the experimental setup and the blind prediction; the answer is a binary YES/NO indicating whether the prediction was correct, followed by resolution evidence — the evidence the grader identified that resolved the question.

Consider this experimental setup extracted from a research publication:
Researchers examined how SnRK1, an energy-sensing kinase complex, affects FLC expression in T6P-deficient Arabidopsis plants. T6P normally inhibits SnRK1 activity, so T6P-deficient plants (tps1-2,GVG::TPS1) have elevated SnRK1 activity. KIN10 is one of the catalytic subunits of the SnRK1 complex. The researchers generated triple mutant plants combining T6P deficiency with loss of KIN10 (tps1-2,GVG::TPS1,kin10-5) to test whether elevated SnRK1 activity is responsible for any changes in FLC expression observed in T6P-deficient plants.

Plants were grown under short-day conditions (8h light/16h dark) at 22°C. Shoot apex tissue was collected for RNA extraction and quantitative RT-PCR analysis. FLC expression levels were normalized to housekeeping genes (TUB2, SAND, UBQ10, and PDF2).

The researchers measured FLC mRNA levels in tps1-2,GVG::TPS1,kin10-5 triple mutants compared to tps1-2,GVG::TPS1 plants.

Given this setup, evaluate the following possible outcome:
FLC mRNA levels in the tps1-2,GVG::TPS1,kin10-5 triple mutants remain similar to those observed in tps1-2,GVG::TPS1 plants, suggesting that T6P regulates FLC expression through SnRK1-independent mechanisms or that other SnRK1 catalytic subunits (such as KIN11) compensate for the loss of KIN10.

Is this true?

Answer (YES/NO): NO